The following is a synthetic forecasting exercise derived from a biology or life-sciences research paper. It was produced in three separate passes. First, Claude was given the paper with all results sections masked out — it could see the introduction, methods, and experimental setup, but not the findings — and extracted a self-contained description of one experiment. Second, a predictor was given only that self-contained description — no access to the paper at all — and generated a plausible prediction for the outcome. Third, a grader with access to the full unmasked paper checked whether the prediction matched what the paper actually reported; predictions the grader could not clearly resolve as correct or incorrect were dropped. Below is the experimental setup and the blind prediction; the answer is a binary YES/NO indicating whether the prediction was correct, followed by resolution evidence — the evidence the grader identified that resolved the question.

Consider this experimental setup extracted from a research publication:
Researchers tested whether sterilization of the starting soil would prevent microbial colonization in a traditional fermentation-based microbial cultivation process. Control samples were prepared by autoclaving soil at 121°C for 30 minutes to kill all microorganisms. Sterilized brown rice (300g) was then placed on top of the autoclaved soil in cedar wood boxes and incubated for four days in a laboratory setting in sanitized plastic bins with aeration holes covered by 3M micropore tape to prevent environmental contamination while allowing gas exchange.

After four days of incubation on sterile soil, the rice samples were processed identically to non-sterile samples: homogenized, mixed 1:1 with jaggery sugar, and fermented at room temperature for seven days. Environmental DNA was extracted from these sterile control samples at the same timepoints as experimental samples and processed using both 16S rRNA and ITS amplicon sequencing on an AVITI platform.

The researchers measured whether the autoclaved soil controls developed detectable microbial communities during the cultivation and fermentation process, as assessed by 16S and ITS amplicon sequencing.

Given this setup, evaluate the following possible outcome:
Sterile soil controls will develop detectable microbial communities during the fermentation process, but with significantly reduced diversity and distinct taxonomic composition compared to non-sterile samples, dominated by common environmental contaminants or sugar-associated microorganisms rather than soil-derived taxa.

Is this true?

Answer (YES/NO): YES